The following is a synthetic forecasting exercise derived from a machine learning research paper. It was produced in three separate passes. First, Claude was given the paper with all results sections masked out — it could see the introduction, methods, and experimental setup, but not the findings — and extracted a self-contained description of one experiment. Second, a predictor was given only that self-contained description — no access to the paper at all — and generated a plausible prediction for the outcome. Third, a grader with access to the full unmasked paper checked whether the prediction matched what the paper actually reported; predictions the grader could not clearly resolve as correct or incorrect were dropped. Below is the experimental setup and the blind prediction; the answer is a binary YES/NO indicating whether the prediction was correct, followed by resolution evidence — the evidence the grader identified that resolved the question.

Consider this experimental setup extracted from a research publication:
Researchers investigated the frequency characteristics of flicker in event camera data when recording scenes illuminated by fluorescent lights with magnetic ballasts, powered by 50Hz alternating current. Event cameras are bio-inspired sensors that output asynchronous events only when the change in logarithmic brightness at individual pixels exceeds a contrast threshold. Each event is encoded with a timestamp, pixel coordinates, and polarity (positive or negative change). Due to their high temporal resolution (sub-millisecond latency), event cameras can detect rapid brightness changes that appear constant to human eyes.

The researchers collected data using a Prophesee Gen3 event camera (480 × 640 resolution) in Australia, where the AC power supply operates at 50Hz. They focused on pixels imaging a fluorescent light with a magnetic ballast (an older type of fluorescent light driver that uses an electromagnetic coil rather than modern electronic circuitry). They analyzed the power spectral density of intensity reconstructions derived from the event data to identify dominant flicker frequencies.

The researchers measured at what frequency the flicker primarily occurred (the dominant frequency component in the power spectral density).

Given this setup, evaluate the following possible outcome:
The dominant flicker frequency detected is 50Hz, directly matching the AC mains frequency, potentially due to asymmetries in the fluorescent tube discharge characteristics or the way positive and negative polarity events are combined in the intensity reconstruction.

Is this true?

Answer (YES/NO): NO